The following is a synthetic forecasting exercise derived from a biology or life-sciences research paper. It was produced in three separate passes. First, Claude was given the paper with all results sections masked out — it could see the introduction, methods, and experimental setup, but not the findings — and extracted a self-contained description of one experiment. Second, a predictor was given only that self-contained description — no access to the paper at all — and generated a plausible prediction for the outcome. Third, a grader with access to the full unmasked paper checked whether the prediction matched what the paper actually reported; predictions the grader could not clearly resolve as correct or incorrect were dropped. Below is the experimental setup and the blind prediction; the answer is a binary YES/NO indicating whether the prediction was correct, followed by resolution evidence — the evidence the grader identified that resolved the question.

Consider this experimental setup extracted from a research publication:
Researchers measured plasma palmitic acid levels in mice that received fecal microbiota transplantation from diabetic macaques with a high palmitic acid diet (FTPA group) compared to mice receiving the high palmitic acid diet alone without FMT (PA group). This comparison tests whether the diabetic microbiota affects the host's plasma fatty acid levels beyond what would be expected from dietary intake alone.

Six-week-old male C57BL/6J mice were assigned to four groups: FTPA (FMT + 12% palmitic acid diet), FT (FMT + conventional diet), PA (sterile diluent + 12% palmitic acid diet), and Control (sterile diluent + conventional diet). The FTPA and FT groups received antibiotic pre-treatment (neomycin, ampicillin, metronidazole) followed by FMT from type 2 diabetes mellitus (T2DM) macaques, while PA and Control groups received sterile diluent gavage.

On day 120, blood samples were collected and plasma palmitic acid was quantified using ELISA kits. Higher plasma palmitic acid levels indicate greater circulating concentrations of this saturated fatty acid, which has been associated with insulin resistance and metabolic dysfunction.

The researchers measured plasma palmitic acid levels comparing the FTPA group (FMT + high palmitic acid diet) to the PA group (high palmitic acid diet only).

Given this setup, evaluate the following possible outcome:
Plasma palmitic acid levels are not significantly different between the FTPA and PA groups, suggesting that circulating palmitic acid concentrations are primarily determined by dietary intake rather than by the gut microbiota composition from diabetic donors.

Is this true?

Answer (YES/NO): NO